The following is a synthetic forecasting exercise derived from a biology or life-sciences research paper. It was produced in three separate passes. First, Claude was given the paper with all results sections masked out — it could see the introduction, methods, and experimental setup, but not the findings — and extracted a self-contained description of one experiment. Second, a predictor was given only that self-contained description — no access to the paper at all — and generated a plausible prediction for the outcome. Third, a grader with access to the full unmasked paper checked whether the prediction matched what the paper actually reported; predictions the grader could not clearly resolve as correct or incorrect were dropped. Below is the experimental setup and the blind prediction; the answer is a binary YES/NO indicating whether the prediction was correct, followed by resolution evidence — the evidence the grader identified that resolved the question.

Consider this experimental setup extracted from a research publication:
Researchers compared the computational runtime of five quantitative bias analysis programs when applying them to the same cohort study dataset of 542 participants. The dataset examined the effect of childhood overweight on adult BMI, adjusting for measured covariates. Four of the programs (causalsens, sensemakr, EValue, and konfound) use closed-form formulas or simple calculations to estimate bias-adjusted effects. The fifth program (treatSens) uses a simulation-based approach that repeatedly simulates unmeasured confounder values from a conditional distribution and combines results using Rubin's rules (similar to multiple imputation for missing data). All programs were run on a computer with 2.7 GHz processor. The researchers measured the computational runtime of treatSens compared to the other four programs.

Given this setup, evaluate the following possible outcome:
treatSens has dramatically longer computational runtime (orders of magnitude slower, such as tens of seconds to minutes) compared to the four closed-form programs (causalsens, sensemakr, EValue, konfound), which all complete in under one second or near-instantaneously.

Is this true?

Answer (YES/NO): YES